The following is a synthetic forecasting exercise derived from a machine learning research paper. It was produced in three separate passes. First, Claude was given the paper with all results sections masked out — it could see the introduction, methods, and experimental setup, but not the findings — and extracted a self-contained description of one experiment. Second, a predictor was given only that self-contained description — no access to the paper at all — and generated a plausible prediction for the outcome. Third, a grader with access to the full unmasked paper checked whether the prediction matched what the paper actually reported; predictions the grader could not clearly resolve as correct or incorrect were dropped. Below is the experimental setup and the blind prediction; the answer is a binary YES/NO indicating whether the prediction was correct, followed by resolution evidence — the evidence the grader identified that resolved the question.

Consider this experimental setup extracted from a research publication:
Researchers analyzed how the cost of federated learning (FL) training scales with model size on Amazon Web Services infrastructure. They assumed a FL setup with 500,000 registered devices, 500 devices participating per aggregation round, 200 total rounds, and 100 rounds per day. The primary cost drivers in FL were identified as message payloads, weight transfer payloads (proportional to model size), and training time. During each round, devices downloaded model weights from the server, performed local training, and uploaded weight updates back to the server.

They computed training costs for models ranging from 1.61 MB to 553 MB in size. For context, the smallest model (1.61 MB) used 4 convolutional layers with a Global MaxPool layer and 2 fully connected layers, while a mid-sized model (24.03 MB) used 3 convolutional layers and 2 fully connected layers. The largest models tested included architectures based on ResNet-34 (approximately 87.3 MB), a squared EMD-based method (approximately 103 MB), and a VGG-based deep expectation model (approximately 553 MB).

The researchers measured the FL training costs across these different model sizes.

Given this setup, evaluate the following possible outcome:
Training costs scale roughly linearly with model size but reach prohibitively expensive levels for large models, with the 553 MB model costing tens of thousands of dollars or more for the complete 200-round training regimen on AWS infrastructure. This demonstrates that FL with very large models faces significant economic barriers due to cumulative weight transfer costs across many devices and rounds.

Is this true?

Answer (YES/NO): NO